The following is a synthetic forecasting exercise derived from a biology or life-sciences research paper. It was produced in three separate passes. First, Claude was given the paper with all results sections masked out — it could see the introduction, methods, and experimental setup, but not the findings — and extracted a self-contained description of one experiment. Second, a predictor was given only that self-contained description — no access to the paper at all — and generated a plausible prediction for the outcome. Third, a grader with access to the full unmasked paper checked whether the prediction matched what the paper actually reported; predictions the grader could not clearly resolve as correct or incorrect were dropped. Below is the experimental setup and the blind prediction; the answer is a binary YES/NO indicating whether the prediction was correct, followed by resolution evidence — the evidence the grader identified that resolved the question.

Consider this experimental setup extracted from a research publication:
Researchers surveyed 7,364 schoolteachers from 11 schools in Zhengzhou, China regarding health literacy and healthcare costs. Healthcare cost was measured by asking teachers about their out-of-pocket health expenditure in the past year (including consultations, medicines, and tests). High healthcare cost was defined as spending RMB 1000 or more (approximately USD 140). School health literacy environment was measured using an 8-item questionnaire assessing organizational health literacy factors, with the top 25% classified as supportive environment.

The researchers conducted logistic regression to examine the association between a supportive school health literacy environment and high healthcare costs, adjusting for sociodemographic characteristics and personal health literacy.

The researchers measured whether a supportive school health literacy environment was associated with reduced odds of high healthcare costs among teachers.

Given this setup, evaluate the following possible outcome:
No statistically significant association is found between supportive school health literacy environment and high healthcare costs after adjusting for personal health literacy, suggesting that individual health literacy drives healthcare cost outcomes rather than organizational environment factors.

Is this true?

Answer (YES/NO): NO